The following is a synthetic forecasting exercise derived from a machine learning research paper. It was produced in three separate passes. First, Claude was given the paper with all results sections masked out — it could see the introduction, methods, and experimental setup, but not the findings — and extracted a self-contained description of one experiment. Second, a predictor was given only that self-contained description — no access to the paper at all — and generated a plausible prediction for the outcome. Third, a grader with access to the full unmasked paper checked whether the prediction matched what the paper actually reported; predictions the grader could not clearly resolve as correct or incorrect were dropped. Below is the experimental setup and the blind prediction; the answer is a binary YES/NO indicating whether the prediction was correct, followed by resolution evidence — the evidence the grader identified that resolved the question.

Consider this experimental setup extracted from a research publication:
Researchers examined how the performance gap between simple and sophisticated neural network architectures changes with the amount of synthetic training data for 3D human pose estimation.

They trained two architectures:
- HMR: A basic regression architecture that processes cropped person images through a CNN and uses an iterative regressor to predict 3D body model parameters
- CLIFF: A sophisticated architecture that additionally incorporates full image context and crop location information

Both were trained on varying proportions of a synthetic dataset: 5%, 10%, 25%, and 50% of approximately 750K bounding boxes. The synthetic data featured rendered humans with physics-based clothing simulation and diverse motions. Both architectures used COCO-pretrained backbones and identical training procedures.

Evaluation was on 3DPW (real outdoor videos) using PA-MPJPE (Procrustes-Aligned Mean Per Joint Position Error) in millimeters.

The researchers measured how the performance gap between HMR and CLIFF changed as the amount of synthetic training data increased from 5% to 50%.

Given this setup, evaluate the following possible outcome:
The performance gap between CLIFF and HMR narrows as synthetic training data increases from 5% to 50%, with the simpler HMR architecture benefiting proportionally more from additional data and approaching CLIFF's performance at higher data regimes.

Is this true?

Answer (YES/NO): NO